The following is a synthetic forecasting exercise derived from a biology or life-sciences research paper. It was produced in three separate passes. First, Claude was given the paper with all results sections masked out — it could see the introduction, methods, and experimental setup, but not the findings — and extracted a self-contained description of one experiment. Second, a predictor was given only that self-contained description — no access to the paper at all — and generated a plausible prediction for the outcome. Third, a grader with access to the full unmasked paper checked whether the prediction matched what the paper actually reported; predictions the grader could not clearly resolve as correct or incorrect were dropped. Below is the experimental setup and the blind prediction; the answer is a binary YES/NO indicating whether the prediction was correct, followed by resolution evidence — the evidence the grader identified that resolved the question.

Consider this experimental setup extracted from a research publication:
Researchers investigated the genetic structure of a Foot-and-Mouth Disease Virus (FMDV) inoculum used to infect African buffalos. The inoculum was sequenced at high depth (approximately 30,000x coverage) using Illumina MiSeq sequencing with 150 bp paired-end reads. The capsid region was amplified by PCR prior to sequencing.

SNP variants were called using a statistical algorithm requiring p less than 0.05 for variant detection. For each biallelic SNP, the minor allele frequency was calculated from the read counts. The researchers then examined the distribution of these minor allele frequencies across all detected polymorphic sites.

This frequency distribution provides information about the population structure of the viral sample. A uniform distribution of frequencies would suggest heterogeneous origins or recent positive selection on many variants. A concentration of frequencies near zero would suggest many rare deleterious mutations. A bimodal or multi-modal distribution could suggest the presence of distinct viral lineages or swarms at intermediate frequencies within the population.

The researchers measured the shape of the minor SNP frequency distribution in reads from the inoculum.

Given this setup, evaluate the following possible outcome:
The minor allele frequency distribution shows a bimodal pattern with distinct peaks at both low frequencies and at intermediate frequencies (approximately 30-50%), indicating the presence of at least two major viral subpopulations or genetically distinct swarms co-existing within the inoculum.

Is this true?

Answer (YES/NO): YES